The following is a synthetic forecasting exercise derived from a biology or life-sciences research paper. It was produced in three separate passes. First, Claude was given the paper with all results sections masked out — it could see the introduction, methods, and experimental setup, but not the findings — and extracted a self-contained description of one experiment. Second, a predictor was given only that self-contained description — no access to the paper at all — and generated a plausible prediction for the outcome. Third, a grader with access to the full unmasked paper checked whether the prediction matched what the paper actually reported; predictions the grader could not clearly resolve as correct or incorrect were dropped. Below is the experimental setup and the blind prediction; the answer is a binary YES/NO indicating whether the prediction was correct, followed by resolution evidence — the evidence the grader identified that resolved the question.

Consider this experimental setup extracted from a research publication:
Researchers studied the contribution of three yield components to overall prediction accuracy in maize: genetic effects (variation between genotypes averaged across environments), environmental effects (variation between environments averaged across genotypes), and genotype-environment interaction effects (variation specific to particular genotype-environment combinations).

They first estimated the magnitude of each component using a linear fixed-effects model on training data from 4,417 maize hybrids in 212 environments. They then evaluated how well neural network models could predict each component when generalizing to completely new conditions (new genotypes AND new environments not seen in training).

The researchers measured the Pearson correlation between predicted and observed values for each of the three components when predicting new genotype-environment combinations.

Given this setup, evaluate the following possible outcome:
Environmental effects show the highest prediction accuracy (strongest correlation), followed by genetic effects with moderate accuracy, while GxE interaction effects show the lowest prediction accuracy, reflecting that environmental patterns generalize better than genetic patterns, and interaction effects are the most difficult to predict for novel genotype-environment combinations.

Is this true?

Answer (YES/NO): NO